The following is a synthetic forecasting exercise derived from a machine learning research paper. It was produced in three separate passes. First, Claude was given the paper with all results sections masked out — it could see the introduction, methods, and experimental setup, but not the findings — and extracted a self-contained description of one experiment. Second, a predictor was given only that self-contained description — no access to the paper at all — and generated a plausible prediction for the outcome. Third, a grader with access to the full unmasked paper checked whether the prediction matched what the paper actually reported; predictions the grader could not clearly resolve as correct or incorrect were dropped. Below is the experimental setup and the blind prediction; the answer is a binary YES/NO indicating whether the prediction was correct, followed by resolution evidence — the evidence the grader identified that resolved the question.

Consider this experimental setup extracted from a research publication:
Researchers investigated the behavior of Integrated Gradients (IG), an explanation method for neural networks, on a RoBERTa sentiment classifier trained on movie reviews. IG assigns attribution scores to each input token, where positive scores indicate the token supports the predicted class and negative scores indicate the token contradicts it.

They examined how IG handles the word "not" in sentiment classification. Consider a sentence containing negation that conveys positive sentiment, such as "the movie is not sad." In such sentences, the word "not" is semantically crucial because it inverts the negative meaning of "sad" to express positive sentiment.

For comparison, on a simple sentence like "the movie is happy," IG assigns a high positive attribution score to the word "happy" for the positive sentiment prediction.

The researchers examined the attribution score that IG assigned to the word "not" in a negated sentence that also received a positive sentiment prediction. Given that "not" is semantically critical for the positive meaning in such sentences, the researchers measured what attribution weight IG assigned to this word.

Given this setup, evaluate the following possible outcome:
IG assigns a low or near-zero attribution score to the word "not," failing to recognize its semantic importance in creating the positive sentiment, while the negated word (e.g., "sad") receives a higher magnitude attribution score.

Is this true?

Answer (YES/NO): NO